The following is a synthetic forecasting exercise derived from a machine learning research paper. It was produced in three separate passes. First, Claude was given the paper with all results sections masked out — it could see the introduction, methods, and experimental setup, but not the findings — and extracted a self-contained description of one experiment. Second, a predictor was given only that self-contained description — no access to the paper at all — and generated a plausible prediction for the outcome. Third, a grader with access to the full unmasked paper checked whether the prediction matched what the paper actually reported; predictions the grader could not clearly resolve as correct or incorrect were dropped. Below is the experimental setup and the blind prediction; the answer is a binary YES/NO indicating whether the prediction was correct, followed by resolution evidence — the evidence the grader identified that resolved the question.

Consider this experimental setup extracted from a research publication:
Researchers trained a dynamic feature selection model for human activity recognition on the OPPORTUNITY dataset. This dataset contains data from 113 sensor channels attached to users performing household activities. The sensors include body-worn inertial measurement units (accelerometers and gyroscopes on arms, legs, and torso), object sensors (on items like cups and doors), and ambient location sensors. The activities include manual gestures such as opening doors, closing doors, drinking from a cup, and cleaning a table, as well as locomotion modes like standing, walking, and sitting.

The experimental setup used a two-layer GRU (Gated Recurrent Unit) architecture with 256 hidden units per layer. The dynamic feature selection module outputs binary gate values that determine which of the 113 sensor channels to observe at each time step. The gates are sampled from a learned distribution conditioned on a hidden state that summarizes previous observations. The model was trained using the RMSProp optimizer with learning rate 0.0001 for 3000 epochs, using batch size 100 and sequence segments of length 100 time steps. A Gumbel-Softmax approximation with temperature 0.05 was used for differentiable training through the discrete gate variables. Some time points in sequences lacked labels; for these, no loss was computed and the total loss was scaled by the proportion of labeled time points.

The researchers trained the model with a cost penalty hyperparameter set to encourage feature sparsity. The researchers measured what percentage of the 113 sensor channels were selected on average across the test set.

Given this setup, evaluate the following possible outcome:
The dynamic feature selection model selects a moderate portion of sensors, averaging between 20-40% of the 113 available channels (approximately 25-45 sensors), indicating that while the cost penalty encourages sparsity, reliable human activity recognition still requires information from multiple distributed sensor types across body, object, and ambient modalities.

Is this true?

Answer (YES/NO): NO